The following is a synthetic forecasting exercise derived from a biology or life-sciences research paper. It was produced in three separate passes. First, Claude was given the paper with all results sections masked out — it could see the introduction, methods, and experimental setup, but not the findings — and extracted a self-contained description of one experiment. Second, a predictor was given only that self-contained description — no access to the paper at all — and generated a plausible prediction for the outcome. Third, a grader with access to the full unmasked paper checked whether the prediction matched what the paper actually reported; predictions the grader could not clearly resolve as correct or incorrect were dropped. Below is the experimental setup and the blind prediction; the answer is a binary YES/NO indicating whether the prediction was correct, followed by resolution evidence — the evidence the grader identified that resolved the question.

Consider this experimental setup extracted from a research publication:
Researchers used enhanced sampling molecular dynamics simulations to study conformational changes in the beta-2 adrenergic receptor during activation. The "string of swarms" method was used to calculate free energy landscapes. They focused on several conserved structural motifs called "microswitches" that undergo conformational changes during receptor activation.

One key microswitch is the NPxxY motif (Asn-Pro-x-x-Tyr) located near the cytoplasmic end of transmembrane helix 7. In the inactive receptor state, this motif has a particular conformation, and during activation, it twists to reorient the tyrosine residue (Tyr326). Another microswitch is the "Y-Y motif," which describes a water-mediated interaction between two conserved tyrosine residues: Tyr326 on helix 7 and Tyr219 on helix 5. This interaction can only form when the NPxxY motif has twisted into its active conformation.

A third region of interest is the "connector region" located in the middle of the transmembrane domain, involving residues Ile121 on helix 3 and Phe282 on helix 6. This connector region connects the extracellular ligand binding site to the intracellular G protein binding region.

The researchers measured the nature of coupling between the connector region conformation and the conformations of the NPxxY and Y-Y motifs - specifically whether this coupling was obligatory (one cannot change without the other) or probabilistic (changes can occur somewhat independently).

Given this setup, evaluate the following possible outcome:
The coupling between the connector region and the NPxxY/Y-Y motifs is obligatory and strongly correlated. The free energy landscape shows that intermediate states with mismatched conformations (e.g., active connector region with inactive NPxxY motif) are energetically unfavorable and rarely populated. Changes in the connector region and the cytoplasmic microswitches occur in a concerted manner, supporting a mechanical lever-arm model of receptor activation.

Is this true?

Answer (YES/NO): NO